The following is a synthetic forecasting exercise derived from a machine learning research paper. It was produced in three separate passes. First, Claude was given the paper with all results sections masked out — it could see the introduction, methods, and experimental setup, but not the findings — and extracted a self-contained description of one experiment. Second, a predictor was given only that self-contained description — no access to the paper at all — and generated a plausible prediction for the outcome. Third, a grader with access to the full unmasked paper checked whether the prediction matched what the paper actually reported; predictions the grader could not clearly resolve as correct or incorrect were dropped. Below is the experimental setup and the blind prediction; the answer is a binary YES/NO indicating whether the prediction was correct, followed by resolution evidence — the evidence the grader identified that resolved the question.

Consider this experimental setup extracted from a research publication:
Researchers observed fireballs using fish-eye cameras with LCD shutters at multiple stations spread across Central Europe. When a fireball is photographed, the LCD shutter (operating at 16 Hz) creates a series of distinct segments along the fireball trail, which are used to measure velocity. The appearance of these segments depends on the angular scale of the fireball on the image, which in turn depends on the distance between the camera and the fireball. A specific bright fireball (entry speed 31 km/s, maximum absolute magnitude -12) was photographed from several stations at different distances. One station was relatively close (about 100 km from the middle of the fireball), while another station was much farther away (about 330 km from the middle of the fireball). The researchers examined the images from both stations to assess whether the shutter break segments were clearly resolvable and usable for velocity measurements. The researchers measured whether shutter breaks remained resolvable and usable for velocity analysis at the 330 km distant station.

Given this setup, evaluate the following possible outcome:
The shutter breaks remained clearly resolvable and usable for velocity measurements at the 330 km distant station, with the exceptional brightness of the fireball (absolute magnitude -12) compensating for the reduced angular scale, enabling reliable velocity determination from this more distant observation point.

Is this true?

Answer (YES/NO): NO